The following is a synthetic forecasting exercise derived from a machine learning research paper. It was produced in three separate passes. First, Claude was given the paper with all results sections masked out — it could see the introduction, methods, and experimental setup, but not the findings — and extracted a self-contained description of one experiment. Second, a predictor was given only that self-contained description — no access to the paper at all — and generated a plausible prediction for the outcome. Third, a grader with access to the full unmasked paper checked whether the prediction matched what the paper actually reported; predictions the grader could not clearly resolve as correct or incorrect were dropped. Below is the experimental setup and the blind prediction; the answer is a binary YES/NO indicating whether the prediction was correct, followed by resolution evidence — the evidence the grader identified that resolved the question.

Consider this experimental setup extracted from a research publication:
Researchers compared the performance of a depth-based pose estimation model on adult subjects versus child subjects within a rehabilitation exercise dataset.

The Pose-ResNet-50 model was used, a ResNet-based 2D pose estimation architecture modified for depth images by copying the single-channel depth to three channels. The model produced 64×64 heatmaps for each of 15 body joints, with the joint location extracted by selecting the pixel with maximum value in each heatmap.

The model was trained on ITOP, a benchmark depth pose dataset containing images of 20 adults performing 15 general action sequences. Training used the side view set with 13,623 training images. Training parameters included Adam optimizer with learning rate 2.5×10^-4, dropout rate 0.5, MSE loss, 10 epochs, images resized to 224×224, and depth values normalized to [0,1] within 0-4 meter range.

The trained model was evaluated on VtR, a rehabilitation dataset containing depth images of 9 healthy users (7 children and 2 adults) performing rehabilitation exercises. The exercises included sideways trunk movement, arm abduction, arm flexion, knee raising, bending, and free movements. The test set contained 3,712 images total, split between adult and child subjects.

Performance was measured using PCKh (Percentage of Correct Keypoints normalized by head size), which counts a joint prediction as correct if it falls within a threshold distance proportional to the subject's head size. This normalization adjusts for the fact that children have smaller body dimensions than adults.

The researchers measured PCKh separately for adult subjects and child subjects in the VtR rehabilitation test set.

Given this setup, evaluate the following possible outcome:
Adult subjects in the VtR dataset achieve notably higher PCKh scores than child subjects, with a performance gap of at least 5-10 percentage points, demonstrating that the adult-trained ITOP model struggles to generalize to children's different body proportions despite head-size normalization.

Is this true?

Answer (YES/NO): YES